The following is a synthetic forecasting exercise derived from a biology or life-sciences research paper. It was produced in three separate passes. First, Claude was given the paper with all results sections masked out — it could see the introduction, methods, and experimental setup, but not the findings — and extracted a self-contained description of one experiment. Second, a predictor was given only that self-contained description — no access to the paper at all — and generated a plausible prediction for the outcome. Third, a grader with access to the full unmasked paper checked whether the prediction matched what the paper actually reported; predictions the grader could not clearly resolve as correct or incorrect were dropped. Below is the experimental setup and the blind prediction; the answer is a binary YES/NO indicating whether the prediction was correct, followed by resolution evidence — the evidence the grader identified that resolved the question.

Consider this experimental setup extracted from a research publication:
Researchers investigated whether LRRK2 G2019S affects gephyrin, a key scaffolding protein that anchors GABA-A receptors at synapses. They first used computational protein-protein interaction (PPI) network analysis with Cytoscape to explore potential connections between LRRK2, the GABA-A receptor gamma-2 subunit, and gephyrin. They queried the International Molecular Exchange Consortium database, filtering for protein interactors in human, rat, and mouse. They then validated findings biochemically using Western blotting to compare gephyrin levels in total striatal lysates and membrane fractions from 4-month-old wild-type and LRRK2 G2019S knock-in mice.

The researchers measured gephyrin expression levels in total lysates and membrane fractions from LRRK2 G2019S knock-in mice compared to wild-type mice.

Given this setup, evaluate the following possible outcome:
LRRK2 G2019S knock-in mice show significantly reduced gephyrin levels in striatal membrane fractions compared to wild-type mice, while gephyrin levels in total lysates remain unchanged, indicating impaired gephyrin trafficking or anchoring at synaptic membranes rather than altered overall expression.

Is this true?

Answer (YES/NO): NO